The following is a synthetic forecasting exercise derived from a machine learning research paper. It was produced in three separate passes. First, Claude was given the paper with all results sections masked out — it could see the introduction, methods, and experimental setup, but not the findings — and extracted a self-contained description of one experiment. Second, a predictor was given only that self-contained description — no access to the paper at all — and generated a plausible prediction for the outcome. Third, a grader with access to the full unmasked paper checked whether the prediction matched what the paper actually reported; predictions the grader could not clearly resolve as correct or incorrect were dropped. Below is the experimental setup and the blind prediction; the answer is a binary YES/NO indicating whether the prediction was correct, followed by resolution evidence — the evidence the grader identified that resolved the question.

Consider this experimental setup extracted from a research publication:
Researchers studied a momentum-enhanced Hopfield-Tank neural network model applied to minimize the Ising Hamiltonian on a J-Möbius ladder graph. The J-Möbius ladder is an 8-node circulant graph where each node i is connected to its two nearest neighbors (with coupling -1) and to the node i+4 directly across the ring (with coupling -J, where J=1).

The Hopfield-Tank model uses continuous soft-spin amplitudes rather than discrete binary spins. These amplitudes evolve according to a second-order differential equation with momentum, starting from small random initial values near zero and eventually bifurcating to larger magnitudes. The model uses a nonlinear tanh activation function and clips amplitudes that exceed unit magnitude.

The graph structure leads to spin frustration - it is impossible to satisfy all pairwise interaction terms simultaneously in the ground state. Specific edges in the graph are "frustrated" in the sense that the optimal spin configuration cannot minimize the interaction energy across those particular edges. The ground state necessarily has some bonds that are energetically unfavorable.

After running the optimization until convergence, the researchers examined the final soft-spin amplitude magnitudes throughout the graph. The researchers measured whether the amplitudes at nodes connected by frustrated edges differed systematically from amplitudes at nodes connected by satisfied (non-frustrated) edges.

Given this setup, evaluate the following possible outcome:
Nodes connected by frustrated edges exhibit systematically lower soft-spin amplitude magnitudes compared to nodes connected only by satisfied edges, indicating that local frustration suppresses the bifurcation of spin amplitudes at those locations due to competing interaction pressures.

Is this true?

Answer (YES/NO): YES